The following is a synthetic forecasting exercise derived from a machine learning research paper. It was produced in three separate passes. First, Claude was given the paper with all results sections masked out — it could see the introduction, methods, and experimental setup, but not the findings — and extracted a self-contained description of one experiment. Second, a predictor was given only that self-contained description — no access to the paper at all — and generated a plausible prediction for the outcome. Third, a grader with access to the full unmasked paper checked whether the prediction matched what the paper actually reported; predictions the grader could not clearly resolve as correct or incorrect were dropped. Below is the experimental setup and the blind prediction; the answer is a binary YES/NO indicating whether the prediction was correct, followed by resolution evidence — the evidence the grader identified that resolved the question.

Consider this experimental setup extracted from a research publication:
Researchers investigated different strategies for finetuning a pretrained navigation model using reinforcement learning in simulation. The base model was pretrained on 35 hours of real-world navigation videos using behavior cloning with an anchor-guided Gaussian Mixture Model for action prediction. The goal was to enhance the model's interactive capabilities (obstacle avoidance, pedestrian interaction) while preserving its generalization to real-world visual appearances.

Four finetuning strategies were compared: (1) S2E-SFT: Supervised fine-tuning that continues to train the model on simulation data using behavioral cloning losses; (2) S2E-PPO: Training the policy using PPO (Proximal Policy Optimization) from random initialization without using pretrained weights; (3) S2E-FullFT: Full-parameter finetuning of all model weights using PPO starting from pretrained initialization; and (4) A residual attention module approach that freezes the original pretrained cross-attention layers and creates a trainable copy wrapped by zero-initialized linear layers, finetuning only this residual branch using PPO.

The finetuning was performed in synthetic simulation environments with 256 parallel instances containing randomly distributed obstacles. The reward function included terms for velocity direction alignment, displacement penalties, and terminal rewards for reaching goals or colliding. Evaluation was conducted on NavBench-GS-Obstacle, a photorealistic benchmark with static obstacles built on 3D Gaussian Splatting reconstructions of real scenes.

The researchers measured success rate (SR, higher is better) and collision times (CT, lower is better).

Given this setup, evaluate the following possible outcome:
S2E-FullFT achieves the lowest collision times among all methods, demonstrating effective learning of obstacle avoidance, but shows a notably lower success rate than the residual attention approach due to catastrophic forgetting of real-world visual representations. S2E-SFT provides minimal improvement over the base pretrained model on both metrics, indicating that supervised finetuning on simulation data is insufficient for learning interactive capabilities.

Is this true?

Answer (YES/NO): NO